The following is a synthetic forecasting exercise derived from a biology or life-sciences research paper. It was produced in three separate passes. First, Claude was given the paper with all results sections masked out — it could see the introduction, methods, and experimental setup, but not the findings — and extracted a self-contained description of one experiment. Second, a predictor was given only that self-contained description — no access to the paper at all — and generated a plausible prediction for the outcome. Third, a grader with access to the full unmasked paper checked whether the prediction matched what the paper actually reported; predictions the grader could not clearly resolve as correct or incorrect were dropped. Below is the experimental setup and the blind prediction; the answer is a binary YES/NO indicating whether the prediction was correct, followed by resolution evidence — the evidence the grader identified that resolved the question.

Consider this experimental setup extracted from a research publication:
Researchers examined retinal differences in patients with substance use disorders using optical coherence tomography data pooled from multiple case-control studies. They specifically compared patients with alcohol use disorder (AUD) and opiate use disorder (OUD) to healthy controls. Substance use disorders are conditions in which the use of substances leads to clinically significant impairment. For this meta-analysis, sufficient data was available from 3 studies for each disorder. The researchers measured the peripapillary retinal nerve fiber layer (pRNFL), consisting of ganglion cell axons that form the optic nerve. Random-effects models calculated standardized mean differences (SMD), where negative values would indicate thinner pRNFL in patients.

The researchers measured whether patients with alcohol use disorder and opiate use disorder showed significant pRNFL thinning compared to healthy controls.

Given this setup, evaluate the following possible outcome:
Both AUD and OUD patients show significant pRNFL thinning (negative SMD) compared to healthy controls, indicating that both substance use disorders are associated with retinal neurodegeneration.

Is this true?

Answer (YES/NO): NO